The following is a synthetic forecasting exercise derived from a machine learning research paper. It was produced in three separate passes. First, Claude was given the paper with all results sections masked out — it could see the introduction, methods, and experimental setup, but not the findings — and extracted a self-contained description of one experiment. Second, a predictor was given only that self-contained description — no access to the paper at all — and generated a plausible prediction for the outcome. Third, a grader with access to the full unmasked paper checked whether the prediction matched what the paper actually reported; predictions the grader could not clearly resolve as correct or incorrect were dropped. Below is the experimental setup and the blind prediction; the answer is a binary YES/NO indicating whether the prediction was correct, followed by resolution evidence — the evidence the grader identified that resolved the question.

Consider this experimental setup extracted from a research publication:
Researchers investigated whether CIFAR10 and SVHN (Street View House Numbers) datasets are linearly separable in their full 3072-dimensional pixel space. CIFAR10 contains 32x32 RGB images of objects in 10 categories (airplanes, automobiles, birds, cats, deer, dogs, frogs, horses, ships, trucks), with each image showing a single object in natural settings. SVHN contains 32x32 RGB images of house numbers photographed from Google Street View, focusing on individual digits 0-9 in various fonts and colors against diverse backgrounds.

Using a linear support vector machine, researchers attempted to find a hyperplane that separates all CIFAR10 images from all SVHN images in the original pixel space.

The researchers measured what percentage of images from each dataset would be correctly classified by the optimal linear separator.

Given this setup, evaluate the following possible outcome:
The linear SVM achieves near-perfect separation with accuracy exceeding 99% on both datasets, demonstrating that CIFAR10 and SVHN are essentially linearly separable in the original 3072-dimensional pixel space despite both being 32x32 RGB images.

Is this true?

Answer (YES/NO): NO